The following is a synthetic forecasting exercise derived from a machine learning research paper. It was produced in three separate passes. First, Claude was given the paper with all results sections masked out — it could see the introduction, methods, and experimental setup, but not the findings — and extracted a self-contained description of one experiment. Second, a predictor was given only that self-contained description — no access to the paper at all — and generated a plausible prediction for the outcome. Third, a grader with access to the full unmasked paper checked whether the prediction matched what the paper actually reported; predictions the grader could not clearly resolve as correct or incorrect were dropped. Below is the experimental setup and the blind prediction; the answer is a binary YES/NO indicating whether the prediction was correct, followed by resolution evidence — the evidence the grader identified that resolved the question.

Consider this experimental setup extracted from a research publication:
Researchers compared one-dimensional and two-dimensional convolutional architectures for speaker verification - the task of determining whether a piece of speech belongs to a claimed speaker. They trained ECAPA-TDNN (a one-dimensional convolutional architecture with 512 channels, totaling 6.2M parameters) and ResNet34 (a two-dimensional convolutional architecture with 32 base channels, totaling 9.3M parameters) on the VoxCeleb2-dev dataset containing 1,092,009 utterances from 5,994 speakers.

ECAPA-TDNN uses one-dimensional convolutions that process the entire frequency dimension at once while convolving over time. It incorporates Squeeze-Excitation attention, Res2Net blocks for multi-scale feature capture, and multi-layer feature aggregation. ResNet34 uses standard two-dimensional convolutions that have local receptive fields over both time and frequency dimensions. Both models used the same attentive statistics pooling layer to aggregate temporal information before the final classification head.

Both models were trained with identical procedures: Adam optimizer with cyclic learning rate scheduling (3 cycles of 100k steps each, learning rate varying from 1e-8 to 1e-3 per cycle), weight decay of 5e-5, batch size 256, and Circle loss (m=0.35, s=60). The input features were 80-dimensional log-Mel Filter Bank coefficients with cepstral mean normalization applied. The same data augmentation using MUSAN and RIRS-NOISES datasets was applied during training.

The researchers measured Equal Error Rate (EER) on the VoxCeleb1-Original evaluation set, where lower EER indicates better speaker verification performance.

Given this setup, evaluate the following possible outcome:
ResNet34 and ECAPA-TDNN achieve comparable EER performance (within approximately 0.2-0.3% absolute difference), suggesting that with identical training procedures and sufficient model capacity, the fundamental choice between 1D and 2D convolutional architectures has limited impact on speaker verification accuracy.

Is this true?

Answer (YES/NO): NO